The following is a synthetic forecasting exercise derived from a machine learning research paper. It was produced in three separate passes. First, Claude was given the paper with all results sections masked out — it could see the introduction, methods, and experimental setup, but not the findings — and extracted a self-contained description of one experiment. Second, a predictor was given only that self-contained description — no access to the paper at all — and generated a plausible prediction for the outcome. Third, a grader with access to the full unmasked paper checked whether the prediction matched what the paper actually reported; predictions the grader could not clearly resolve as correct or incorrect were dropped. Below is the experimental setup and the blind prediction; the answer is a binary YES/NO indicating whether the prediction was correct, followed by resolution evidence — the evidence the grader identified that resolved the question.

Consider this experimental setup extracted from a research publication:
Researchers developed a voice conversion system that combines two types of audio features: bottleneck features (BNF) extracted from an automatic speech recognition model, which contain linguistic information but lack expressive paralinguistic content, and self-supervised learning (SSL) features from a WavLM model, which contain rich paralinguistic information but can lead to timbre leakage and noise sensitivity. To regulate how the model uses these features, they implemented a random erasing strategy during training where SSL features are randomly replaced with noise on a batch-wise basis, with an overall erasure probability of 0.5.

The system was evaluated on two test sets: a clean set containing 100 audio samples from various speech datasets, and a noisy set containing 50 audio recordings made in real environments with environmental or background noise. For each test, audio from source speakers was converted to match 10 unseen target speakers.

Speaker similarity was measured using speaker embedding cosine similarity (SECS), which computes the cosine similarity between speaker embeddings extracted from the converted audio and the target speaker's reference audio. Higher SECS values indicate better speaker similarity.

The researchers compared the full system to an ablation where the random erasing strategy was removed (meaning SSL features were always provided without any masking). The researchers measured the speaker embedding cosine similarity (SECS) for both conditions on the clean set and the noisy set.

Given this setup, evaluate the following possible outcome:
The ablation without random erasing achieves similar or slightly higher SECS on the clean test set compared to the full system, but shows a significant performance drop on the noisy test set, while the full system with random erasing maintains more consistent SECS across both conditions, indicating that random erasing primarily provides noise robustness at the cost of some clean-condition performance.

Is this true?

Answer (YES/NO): NO